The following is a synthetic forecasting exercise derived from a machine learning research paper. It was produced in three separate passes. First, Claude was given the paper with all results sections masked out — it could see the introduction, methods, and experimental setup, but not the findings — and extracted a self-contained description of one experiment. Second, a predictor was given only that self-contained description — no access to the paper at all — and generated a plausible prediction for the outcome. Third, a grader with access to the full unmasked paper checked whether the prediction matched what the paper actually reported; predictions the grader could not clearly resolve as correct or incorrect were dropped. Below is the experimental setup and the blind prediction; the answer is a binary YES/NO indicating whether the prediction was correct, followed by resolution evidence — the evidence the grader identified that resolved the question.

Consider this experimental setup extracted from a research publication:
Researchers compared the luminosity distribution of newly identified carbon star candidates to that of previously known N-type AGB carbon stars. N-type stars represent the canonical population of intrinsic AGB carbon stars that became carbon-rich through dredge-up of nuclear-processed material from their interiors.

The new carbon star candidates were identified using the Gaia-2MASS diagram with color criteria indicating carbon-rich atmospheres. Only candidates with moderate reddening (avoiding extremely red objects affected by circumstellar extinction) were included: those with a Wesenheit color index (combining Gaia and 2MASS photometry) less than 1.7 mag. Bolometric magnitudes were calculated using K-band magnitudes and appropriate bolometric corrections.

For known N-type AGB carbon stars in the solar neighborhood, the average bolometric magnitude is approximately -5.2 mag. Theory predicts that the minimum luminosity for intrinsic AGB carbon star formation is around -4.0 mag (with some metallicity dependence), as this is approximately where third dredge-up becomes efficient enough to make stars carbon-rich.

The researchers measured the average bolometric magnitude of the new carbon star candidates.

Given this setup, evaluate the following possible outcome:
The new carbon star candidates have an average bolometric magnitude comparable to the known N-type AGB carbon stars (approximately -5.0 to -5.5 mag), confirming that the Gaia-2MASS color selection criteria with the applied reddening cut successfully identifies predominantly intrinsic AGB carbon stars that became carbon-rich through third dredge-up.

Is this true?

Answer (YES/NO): NO